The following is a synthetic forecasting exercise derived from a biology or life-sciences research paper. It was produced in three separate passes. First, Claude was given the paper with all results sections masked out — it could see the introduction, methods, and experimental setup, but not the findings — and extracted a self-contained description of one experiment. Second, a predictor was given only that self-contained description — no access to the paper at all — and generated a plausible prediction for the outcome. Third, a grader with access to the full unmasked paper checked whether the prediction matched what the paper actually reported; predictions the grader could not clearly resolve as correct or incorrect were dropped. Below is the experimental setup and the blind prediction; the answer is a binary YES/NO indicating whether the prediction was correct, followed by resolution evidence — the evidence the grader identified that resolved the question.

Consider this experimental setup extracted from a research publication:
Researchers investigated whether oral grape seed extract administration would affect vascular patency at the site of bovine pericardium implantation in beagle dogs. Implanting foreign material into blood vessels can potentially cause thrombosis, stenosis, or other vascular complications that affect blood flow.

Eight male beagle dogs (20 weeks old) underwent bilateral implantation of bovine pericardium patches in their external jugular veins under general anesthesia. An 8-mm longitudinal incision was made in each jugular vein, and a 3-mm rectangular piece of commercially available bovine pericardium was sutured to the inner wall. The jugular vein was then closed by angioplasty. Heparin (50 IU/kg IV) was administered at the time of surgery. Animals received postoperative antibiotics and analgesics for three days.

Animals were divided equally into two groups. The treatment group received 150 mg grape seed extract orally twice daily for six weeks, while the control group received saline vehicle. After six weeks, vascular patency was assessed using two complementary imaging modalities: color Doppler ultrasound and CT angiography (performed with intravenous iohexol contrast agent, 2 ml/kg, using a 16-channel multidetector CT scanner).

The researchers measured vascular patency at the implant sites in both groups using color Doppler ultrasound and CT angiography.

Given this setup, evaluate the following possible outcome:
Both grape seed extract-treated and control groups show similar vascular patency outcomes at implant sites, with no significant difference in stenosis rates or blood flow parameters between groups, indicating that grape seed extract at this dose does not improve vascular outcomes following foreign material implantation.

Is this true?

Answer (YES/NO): YES